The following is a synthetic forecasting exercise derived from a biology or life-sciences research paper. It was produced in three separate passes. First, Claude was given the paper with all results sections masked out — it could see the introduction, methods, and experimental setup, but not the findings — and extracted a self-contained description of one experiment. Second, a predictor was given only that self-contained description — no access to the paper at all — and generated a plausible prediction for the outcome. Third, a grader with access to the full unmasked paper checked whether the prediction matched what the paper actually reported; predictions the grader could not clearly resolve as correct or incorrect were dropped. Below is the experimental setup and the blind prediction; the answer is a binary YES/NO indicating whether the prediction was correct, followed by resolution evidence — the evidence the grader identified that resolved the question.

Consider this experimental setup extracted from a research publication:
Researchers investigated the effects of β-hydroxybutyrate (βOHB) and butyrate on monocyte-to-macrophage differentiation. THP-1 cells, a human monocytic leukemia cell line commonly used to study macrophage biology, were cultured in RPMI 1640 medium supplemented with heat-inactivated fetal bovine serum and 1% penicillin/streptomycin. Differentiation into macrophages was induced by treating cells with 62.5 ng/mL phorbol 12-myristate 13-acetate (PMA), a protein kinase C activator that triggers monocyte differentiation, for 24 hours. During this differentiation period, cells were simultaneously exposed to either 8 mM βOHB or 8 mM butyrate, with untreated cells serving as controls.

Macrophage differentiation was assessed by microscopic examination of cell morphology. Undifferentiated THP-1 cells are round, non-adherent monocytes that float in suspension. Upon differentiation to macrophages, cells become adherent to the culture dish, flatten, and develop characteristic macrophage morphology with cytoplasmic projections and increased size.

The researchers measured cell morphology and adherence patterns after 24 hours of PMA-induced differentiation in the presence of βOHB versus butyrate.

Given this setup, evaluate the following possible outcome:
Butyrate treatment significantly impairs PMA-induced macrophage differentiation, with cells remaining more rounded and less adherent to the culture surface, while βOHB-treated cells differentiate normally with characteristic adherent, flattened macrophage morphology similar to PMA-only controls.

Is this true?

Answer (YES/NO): YES